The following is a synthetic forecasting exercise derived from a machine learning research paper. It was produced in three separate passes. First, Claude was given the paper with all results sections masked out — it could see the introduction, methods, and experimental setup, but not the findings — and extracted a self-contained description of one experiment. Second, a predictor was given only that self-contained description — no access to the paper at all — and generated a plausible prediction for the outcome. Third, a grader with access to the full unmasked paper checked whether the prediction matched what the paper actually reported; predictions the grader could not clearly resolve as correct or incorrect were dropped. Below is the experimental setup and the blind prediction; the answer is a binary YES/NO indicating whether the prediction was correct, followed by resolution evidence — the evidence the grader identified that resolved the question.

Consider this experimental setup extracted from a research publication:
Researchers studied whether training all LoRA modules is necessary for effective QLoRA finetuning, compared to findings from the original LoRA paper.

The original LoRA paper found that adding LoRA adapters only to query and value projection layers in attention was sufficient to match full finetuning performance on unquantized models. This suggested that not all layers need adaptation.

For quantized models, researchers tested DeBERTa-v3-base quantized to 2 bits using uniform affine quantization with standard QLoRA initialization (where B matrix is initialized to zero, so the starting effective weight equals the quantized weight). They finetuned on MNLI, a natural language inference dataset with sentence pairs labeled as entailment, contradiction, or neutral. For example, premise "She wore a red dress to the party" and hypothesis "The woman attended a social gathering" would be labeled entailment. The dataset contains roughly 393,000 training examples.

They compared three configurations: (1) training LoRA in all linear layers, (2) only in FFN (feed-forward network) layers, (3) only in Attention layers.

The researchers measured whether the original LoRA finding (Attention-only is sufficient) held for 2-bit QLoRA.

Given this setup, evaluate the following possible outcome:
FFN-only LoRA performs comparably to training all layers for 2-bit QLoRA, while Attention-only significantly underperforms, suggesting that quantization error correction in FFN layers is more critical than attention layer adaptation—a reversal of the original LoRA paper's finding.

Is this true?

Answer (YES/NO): NO